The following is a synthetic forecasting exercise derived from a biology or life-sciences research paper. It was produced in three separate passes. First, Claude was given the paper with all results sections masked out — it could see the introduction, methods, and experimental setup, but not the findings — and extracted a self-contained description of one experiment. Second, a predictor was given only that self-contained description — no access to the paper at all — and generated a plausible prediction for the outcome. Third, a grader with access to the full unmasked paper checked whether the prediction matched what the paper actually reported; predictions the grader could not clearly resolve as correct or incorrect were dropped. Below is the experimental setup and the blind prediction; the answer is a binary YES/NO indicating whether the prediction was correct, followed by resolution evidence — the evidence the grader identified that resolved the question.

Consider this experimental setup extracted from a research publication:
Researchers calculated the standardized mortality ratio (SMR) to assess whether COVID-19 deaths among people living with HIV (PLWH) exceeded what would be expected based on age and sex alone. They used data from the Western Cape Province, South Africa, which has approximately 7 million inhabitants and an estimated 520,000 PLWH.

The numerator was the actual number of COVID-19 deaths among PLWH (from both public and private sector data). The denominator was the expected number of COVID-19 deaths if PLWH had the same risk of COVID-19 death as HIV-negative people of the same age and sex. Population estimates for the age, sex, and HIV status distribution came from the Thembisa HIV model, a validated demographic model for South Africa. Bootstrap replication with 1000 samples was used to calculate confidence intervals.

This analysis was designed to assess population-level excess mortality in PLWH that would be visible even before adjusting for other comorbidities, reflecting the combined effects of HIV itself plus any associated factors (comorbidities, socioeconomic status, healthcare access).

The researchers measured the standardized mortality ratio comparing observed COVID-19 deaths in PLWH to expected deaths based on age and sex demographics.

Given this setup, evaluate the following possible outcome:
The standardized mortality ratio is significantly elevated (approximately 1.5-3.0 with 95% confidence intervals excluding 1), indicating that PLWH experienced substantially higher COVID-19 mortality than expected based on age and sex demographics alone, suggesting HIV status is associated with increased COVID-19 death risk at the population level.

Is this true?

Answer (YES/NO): YES